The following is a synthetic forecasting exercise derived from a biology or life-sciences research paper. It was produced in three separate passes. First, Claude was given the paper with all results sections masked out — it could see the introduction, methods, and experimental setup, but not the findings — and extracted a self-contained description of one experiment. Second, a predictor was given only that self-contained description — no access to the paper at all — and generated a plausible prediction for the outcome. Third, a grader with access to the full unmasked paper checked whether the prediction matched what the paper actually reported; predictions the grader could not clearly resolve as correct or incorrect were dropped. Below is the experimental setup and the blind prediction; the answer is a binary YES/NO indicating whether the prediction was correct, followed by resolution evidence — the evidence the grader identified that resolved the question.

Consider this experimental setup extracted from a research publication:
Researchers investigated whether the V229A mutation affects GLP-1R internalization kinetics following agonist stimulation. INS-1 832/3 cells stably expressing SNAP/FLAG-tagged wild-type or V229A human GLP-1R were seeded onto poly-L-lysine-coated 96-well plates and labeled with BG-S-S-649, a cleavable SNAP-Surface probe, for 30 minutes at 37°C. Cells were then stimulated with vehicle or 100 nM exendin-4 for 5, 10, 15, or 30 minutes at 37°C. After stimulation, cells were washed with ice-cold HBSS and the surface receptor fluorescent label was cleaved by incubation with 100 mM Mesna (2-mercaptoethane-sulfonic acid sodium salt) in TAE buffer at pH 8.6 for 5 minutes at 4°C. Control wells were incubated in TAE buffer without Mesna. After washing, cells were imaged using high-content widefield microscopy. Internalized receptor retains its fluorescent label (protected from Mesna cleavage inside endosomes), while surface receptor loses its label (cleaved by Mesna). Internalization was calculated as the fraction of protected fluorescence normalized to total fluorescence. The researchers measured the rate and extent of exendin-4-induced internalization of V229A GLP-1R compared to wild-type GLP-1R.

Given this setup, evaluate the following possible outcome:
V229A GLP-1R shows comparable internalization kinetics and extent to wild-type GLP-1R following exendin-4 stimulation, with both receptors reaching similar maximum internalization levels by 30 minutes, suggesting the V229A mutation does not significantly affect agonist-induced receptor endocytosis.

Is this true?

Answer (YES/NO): NO